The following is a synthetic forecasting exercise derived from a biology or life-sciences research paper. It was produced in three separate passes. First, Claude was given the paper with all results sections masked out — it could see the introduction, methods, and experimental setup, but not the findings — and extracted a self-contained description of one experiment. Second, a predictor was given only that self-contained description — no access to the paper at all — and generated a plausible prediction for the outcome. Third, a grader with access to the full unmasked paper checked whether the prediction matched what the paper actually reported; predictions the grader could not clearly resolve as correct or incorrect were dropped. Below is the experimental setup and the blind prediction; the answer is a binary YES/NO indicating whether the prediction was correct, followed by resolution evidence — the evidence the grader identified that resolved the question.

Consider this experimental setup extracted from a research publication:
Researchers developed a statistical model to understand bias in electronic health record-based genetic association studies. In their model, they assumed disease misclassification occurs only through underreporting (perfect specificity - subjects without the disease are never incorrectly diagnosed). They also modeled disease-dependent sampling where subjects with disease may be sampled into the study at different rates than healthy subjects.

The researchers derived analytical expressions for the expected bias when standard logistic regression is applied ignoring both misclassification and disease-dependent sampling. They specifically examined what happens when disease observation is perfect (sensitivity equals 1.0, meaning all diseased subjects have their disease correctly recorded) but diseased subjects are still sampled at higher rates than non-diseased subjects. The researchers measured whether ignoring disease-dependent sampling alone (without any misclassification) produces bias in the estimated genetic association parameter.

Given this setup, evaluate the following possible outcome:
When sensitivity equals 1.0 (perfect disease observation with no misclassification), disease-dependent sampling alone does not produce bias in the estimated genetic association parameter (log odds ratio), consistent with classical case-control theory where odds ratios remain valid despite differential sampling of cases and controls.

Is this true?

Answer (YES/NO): YES